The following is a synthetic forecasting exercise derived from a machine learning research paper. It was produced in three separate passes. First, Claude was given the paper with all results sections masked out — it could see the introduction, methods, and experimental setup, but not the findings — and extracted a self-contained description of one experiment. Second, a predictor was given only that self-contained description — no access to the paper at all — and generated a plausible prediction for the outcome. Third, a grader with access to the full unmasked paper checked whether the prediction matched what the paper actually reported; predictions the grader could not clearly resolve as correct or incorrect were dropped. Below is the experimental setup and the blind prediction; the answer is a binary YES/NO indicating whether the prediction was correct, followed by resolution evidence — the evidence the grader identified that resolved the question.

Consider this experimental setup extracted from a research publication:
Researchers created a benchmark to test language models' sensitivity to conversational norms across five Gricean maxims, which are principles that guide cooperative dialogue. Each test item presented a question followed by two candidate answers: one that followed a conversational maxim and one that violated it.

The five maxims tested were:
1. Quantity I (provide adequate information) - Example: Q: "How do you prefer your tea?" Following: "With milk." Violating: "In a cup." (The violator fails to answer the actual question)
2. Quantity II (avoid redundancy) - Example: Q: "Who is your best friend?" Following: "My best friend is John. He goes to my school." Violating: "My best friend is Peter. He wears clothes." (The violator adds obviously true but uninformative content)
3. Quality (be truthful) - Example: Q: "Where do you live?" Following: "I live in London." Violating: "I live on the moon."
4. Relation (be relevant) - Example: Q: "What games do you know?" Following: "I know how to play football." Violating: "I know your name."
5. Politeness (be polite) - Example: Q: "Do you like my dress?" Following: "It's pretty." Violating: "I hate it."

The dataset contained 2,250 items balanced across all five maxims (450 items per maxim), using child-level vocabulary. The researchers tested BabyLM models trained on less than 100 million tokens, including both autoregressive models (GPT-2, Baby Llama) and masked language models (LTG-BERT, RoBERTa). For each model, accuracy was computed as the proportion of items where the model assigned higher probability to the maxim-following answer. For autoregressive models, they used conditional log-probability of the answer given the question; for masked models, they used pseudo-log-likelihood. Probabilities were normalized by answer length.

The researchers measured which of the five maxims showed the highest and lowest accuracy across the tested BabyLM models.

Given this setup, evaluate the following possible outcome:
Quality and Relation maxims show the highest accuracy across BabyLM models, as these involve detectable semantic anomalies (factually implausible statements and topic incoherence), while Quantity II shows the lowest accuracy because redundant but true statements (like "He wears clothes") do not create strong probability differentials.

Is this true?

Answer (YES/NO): NO